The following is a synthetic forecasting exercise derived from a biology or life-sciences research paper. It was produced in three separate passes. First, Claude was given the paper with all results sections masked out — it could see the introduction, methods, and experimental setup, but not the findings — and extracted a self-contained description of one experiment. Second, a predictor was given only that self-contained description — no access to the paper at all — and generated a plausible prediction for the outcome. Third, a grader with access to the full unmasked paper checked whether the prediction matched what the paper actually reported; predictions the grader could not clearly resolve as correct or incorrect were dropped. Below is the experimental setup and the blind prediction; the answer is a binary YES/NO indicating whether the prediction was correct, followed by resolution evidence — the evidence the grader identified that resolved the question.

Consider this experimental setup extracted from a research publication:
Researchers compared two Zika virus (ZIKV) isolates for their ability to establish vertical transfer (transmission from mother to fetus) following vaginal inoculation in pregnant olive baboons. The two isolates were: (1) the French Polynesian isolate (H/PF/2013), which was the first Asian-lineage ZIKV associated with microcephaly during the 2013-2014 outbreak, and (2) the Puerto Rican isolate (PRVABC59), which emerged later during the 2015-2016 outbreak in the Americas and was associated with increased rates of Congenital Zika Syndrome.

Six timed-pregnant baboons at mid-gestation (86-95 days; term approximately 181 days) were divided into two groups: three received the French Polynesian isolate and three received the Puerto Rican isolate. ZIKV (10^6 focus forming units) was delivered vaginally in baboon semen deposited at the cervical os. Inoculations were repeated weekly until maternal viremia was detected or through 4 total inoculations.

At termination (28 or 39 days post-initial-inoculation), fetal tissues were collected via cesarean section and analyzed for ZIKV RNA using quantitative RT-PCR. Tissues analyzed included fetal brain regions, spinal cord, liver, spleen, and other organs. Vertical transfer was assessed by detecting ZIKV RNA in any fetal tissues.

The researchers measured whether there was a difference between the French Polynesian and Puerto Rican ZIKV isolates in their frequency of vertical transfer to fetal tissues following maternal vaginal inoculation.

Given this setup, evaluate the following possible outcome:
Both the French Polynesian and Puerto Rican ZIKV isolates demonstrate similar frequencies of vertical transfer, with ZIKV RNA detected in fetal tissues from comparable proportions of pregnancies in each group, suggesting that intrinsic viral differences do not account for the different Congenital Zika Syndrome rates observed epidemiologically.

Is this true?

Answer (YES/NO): NO